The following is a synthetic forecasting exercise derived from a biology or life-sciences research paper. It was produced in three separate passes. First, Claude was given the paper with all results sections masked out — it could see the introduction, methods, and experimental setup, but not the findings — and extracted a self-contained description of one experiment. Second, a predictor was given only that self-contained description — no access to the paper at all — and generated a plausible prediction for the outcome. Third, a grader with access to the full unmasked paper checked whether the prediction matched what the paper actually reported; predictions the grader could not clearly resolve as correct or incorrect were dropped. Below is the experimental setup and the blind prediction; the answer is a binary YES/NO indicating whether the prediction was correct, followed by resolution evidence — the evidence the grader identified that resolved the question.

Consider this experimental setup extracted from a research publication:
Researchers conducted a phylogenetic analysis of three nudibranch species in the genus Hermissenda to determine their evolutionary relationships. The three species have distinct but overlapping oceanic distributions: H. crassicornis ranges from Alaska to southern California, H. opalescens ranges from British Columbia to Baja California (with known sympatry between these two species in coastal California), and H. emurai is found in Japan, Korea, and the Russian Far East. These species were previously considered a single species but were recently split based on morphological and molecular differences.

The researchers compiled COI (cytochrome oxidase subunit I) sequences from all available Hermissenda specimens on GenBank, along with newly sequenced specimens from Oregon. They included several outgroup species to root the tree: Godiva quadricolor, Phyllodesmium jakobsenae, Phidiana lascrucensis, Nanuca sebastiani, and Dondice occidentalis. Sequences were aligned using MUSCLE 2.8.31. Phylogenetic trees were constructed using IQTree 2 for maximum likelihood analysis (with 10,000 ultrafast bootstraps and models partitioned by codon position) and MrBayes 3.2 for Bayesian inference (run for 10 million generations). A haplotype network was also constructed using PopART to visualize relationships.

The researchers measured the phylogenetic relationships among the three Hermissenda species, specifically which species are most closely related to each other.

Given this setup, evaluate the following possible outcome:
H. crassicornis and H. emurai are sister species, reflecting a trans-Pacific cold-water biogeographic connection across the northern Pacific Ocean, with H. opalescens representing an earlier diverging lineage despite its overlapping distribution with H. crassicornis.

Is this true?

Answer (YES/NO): YES